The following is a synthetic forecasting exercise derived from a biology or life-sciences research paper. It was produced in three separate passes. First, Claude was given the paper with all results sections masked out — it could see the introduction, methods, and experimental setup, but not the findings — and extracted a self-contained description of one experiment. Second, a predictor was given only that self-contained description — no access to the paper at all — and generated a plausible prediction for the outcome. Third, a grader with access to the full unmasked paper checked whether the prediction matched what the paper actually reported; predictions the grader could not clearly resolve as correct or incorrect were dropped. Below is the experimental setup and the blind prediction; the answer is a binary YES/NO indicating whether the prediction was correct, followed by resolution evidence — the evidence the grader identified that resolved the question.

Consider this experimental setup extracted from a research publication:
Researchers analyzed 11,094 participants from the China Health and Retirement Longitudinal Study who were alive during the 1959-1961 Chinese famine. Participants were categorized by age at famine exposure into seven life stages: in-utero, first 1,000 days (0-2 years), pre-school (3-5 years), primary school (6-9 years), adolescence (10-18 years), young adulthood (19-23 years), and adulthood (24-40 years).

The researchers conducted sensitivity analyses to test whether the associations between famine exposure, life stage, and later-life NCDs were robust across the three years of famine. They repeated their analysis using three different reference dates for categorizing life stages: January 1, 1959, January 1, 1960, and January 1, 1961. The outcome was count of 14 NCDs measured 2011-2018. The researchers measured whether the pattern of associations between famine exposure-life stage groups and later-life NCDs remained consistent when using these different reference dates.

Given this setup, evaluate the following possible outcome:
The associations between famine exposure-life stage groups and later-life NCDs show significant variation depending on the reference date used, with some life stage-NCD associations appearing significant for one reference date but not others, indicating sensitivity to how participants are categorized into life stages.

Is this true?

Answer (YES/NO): NO